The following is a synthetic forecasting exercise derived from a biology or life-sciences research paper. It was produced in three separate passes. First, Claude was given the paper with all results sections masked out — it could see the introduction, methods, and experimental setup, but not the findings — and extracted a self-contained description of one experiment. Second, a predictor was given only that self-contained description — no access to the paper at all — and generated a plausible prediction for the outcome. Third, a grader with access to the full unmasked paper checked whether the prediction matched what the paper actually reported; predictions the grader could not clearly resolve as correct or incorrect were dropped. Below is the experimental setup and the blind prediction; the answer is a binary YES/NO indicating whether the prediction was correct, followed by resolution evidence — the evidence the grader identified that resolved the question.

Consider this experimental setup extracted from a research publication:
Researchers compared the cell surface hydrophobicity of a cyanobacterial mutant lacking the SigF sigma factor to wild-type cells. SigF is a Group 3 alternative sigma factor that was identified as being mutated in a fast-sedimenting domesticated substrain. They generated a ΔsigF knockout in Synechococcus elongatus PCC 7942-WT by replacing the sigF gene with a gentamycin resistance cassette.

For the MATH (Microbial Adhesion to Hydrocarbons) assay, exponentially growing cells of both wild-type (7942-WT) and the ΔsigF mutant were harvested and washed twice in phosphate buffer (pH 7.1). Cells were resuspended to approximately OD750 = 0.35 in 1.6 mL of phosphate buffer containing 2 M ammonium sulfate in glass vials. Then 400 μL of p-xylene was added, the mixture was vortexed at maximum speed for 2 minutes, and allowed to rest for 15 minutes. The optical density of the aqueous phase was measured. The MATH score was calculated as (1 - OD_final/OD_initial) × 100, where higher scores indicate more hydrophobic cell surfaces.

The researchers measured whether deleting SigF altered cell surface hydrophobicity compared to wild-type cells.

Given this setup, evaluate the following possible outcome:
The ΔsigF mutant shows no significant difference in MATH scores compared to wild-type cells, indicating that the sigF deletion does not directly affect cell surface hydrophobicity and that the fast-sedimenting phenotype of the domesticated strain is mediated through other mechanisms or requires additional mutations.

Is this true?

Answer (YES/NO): NO